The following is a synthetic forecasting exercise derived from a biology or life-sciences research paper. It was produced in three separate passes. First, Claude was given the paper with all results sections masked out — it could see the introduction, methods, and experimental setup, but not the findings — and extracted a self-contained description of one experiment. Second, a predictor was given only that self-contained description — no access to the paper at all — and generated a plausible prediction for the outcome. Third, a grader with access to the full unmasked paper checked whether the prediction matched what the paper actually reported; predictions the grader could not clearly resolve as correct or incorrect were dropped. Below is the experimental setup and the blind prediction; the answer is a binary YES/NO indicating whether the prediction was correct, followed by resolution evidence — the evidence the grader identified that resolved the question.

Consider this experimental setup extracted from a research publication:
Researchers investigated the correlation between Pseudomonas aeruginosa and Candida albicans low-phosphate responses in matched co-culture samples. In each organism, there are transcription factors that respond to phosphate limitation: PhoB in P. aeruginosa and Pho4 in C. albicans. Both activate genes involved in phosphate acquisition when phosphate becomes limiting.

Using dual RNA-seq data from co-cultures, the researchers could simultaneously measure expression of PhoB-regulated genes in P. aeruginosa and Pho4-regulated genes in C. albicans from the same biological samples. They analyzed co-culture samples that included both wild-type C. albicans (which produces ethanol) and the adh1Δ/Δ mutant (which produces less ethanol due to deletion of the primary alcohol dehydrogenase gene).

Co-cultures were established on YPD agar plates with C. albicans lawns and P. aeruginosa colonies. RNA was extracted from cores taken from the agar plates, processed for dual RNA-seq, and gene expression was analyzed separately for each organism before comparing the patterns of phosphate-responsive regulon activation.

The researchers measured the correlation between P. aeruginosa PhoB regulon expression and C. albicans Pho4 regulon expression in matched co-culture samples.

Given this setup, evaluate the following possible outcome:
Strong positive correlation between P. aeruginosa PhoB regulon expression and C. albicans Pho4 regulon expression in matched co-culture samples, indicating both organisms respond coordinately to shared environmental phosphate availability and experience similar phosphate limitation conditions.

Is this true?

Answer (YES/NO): NO